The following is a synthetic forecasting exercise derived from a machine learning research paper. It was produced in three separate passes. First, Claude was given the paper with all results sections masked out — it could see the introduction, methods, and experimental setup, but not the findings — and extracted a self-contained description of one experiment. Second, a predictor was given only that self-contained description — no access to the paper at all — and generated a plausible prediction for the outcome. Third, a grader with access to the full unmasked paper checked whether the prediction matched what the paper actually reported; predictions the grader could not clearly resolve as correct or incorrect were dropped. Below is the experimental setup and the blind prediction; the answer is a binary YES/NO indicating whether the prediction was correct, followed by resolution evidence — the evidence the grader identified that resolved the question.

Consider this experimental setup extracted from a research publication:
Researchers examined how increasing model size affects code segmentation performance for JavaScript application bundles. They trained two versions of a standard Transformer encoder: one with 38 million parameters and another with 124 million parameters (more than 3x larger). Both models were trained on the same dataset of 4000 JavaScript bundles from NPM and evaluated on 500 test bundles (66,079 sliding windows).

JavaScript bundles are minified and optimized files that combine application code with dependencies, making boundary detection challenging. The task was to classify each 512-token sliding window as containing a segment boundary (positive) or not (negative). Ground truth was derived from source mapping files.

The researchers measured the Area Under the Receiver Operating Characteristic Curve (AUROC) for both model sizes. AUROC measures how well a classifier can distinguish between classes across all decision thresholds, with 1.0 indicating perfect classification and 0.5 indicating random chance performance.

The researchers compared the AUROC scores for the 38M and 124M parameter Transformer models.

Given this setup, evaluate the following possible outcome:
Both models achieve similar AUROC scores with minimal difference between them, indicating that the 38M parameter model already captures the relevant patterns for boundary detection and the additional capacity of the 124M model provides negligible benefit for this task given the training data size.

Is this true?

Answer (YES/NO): YES